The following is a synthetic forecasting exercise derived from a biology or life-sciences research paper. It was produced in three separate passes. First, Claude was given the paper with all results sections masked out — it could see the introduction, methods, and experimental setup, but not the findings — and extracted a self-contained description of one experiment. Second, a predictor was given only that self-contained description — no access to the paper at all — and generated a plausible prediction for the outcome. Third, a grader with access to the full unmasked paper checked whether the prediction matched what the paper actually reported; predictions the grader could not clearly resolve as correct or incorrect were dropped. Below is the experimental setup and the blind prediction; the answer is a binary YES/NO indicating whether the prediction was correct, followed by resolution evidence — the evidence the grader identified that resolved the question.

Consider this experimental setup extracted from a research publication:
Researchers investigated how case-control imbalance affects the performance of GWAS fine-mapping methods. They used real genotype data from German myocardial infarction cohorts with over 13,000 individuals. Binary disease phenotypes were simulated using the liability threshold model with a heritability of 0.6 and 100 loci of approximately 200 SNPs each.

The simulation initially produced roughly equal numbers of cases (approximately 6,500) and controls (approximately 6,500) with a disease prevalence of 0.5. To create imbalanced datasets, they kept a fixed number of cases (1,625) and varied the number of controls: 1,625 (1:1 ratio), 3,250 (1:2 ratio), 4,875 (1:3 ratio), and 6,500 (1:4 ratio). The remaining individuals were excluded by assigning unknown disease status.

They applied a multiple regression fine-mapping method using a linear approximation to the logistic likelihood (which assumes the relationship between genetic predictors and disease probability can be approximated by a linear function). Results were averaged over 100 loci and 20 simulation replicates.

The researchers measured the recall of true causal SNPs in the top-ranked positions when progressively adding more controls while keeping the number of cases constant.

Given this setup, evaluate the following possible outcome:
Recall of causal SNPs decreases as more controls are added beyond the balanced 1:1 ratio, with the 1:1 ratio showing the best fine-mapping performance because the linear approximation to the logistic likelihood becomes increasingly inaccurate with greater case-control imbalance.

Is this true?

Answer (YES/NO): NO